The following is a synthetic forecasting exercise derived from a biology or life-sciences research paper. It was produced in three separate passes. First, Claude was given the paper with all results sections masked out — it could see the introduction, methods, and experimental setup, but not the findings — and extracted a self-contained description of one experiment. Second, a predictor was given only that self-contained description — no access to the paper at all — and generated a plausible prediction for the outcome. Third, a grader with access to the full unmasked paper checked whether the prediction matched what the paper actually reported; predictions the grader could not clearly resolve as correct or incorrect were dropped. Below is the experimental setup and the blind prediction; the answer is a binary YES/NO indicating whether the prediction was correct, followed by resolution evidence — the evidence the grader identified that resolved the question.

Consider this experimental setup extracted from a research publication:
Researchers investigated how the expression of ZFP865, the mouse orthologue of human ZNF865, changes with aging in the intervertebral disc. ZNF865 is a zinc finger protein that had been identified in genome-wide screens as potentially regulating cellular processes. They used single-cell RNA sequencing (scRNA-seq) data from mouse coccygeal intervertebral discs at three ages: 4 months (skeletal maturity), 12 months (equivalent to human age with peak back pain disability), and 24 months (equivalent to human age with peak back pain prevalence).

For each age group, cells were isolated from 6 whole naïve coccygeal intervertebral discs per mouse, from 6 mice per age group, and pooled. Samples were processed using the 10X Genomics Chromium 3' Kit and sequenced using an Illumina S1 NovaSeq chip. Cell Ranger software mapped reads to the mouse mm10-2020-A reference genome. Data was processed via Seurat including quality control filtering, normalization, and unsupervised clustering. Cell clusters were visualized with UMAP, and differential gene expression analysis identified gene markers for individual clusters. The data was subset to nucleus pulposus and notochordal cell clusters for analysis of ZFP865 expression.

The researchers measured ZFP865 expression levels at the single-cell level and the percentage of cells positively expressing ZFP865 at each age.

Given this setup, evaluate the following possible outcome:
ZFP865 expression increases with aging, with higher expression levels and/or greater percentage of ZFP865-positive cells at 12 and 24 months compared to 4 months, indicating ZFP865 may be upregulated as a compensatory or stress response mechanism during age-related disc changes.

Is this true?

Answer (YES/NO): NO